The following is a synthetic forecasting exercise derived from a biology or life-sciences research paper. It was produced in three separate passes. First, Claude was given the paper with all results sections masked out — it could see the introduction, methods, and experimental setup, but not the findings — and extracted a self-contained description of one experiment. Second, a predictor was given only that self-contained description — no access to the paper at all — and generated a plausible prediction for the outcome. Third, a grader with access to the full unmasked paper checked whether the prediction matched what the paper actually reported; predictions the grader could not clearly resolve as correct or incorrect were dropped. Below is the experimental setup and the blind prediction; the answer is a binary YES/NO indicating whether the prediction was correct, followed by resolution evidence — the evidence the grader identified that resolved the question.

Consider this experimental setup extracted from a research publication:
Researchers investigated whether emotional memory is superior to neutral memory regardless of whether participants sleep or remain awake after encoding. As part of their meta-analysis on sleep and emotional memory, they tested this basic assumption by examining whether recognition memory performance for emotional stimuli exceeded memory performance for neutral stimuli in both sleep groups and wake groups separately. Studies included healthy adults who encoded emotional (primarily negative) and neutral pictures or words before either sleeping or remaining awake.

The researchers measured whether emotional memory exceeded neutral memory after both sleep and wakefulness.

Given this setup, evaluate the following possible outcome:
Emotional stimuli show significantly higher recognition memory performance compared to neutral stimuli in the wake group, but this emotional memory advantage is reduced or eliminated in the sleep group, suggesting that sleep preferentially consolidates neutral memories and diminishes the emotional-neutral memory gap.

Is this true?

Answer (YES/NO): NO